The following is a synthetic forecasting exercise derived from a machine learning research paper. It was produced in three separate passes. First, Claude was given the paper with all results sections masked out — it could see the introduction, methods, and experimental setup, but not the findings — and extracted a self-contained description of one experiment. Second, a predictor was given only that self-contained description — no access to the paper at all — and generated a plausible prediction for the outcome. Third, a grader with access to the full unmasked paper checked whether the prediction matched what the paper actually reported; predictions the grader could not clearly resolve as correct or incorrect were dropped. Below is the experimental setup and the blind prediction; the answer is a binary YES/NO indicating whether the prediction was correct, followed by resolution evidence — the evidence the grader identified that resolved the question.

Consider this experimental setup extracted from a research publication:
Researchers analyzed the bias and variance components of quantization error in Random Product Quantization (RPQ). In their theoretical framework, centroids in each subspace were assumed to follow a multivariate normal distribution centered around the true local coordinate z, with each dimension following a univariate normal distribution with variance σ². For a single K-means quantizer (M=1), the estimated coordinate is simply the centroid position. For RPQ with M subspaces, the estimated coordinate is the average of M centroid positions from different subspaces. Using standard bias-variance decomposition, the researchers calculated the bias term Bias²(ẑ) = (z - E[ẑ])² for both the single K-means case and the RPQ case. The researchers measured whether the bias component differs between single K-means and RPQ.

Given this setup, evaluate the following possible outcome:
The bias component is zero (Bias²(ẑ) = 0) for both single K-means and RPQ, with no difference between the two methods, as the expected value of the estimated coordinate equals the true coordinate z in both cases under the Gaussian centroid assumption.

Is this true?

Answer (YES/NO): YES